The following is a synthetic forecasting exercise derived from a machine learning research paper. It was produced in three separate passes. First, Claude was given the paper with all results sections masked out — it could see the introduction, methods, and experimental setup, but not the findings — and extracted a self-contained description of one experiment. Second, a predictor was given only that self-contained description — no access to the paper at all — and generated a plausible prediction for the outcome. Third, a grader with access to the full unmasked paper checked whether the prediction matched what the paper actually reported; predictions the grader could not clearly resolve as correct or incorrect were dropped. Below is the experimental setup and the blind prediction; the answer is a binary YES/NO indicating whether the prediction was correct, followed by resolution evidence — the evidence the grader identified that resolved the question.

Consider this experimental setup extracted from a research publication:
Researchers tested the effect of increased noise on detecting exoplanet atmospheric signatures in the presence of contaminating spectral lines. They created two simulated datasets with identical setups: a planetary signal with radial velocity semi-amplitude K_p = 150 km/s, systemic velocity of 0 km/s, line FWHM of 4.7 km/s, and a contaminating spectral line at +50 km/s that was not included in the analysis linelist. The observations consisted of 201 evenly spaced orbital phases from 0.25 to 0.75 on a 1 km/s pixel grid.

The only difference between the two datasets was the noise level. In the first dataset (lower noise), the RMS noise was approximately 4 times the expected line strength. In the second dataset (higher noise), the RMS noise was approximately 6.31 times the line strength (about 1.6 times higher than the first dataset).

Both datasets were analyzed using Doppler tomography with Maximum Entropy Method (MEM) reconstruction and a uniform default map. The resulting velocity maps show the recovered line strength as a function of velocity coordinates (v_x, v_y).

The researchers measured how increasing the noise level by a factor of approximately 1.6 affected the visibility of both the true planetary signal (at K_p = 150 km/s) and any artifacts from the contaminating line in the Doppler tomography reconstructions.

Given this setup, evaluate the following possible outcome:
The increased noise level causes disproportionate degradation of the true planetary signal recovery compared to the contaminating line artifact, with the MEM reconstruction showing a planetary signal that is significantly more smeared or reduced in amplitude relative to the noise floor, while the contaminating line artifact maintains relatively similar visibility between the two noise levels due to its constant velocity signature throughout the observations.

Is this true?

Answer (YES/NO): NO